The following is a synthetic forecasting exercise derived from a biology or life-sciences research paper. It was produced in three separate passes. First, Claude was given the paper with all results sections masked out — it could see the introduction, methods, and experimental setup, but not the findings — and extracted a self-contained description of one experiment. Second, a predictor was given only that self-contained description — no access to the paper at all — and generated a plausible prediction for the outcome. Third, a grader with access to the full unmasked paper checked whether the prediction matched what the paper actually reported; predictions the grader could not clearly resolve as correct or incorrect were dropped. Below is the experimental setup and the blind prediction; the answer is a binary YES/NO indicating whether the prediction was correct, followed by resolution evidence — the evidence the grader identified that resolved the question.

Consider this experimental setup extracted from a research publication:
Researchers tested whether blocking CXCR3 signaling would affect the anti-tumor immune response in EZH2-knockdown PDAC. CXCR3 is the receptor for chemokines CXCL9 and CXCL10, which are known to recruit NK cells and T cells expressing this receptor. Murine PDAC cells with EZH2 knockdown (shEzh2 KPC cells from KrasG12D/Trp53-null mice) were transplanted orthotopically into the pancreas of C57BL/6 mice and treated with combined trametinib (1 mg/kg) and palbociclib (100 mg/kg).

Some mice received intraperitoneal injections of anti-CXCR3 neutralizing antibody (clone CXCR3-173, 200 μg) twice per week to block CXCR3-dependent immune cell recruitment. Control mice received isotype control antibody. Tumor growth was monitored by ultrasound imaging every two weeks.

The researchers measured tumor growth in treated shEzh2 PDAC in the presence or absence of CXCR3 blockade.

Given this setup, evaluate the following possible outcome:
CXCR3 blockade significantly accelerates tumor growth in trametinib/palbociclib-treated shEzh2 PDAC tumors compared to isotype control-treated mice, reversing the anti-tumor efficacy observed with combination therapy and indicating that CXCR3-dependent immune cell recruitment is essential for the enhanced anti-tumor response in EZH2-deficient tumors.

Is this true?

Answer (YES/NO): YES